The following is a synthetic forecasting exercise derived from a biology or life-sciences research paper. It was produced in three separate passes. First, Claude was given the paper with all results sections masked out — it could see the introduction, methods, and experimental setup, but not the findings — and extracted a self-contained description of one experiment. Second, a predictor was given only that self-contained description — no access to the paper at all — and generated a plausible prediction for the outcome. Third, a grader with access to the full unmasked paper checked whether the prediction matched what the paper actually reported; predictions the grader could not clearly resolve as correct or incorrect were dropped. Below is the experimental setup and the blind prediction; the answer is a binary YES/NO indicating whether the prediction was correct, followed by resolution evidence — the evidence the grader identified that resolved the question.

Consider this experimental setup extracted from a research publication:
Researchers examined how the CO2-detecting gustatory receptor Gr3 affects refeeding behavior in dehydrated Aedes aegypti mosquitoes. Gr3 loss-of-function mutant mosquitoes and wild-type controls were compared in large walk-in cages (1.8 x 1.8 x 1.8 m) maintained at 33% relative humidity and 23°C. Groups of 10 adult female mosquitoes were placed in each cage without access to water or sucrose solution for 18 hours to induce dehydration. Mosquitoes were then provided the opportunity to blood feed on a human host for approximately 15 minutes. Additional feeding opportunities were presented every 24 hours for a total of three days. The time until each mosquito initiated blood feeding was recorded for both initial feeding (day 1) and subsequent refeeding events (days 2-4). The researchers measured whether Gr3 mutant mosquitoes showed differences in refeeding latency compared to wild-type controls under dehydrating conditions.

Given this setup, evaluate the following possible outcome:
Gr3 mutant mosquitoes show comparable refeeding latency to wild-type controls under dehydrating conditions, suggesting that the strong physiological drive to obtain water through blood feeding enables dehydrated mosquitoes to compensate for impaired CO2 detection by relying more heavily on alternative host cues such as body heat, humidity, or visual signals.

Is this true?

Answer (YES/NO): NO